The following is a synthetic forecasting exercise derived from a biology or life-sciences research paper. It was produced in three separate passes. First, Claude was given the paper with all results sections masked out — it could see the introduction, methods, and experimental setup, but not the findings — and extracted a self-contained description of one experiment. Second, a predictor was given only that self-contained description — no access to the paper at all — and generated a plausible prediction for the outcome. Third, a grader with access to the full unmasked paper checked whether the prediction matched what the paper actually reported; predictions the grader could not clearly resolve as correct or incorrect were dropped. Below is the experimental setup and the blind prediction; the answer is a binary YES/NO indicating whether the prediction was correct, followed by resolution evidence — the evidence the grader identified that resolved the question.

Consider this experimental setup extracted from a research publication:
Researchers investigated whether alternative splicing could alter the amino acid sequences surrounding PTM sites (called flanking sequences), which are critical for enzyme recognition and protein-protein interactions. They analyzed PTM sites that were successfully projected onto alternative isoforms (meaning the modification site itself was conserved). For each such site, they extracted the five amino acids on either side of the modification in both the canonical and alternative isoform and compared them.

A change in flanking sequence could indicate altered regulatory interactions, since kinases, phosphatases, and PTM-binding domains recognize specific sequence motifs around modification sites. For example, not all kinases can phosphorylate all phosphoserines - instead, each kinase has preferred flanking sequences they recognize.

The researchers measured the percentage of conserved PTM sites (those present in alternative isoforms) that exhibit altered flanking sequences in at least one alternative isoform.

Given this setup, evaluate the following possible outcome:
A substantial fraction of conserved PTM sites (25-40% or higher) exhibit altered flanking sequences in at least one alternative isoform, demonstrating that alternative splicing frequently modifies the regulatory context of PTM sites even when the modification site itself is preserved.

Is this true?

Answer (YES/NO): NO